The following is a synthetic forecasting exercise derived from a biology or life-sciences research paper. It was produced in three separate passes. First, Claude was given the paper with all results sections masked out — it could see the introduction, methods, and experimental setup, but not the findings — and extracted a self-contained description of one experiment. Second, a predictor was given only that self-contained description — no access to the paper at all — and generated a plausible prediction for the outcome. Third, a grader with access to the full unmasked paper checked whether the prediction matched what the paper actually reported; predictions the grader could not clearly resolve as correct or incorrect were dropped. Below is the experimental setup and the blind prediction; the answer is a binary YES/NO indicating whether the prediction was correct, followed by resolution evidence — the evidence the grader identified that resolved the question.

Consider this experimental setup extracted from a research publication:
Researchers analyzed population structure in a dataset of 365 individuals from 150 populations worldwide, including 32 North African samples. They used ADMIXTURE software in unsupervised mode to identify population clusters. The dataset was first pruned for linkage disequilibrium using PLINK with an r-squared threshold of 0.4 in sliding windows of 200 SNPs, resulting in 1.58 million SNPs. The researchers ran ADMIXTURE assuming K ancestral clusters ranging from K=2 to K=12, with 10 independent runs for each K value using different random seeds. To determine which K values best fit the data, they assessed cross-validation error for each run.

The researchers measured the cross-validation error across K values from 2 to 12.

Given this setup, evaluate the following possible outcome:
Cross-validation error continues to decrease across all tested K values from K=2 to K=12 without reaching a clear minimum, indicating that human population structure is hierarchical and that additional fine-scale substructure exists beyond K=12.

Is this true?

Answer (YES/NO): NO